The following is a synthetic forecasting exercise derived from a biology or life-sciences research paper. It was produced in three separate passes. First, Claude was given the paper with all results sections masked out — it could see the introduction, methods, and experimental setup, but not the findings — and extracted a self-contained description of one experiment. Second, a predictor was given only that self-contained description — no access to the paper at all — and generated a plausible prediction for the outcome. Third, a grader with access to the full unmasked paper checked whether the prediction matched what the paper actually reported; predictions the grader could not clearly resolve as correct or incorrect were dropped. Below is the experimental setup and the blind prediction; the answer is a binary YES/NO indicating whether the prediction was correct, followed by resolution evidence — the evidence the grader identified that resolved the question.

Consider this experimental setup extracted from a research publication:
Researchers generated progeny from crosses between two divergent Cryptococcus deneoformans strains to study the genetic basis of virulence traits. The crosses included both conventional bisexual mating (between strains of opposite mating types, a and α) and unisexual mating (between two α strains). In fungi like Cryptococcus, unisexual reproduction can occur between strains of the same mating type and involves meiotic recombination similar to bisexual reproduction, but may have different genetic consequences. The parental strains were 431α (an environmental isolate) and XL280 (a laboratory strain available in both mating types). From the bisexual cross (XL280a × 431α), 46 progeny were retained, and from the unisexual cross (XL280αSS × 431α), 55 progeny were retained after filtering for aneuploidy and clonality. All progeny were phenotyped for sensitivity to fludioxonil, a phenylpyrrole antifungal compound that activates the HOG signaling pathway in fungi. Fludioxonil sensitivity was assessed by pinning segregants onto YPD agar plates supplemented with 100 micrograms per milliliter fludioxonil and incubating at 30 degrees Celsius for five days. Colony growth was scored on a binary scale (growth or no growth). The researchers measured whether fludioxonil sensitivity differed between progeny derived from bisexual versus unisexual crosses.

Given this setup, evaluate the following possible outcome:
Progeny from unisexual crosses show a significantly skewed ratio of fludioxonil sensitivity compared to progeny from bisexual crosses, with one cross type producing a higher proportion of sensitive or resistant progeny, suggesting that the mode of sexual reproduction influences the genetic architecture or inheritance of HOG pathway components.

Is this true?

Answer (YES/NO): YES